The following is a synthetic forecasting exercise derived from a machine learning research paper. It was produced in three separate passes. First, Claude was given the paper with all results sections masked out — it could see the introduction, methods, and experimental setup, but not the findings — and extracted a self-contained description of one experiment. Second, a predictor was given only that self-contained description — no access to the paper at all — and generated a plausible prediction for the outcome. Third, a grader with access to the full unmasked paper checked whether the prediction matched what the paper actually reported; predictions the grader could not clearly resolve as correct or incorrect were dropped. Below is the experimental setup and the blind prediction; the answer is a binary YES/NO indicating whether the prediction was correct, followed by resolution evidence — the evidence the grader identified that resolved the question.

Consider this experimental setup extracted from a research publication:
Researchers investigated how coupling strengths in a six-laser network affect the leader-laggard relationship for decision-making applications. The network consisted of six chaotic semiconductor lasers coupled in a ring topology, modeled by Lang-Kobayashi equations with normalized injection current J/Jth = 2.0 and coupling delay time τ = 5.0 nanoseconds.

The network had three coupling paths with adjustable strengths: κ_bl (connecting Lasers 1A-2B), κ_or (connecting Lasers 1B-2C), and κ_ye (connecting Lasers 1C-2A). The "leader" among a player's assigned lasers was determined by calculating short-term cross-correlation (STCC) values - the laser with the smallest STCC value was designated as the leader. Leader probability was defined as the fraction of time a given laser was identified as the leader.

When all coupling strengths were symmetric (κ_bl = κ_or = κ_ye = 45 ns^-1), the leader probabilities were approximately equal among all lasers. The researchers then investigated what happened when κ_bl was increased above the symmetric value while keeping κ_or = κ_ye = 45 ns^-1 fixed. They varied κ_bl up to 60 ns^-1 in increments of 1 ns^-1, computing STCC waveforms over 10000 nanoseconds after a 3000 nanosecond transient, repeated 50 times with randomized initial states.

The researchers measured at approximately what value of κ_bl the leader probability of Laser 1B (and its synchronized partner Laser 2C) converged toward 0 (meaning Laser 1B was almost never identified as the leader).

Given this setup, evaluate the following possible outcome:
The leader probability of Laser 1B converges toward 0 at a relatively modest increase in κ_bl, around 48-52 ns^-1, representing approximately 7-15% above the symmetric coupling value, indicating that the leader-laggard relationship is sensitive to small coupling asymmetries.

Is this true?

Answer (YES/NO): NO